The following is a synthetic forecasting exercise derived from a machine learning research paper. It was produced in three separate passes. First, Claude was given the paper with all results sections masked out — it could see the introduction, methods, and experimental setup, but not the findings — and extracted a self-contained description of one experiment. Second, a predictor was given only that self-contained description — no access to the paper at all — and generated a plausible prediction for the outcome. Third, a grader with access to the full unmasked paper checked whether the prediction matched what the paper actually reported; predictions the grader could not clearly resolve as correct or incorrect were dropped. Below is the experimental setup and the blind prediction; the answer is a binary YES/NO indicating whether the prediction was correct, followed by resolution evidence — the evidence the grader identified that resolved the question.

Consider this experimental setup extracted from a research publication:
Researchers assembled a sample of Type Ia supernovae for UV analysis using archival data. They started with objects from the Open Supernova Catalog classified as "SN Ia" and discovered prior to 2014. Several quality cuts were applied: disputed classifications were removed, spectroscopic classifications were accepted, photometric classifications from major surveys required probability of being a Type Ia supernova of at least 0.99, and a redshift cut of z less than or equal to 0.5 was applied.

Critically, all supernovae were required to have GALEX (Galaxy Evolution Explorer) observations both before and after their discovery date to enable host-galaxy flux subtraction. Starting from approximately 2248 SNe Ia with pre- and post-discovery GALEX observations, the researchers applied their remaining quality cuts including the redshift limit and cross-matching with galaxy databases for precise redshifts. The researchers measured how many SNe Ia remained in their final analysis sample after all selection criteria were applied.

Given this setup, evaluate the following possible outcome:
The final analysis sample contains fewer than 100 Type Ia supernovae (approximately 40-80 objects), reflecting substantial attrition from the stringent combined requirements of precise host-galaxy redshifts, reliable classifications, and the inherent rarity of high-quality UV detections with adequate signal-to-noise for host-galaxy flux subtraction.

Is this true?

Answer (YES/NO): NO